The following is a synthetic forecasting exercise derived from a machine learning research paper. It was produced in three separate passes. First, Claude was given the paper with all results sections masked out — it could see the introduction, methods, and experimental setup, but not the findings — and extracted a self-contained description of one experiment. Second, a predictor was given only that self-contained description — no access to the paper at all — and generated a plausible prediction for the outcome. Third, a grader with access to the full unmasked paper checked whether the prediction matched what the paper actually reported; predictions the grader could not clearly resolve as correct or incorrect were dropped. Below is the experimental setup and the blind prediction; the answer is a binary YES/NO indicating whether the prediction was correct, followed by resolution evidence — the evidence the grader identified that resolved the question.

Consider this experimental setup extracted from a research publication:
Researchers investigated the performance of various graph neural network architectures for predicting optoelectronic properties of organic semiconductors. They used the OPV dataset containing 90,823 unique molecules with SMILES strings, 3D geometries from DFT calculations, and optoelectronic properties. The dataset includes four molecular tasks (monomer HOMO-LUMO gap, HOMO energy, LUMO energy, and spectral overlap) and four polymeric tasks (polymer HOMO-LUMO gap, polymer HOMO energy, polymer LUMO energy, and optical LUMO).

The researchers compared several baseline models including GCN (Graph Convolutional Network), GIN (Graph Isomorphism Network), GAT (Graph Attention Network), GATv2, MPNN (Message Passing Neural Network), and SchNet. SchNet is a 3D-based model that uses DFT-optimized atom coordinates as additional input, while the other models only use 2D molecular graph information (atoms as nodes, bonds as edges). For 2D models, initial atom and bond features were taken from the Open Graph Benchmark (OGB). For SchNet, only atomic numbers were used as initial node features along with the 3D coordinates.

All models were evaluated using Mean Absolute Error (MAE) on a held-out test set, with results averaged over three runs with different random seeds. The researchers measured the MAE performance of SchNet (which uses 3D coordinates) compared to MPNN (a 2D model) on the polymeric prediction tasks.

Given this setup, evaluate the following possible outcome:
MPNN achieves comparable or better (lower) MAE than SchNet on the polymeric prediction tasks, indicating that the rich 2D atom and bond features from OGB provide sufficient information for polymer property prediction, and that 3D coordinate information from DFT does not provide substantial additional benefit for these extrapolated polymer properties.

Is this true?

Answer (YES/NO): YES